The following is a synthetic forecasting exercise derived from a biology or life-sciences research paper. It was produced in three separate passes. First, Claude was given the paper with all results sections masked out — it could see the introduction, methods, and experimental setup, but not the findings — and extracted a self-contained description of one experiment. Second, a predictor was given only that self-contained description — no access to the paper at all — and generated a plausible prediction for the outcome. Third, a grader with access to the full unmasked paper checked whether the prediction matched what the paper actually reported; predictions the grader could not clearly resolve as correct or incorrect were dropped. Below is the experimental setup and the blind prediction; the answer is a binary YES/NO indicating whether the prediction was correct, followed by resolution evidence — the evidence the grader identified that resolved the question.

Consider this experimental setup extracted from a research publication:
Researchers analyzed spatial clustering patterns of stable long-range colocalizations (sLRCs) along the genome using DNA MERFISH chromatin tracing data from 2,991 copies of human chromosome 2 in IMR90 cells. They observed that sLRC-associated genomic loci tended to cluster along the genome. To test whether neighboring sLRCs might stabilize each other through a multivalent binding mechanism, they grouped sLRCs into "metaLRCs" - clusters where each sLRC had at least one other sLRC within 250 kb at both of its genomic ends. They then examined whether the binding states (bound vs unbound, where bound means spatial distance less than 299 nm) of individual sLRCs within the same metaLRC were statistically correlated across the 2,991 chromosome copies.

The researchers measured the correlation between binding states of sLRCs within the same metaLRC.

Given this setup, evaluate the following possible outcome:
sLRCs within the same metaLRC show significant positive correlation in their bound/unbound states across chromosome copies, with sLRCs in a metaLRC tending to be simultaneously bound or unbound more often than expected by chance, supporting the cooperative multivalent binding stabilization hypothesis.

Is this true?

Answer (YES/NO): YES